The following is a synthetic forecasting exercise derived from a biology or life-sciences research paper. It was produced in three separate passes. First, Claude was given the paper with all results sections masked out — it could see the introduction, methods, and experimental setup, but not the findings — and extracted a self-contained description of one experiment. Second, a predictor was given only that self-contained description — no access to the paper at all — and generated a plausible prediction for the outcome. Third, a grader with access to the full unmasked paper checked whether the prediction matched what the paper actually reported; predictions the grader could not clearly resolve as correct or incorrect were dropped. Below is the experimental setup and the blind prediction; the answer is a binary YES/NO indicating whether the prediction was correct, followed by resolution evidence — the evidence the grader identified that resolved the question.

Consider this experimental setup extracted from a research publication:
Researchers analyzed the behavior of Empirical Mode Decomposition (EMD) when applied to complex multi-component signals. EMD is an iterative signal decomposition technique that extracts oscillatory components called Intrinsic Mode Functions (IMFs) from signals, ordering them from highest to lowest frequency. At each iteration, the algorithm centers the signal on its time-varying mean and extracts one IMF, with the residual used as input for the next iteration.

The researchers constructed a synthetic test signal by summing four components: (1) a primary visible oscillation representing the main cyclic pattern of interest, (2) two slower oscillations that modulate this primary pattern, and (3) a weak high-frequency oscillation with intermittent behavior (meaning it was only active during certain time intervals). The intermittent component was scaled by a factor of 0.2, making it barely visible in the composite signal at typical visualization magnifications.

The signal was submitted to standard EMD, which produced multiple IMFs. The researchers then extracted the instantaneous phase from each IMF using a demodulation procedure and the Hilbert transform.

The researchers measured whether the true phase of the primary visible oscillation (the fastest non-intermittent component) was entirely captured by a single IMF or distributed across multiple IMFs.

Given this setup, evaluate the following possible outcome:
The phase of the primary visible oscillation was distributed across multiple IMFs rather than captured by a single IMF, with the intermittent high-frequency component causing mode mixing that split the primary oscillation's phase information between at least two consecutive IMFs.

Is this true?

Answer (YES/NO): YES